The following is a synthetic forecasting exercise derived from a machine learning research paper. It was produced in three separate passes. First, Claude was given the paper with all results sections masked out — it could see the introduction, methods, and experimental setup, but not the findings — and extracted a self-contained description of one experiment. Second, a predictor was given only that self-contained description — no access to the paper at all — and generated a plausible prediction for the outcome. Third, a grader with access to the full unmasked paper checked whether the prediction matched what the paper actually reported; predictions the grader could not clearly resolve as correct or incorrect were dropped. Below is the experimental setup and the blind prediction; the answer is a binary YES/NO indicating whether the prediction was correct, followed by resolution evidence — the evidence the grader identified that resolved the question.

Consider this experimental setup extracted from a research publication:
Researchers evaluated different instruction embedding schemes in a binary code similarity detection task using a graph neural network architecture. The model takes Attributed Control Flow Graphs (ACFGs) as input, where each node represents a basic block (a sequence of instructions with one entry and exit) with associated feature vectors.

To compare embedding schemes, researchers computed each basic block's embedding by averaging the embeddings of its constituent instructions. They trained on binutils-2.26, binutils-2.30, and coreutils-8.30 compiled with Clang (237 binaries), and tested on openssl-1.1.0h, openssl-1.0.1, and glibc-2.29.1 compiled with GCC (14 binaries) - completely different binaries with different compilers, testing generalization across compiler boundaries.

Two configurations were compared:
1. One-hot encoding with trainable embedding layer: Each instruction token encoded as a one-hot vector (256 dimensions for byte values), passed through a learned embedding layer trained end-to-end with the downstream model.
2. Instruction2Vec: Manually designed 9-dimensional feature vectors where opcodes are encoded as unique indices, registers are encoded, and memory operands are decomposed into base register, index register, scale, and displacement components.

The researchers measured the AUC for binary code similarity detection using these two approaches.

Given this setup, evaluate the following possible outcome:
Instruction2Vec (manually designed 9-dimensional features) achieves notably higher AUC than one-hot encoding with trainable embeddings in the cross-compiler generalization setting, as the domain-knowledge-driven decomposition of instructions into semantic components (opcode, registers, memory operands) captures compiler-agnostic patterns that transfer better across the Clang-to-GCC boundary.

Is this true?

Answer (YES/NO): NO